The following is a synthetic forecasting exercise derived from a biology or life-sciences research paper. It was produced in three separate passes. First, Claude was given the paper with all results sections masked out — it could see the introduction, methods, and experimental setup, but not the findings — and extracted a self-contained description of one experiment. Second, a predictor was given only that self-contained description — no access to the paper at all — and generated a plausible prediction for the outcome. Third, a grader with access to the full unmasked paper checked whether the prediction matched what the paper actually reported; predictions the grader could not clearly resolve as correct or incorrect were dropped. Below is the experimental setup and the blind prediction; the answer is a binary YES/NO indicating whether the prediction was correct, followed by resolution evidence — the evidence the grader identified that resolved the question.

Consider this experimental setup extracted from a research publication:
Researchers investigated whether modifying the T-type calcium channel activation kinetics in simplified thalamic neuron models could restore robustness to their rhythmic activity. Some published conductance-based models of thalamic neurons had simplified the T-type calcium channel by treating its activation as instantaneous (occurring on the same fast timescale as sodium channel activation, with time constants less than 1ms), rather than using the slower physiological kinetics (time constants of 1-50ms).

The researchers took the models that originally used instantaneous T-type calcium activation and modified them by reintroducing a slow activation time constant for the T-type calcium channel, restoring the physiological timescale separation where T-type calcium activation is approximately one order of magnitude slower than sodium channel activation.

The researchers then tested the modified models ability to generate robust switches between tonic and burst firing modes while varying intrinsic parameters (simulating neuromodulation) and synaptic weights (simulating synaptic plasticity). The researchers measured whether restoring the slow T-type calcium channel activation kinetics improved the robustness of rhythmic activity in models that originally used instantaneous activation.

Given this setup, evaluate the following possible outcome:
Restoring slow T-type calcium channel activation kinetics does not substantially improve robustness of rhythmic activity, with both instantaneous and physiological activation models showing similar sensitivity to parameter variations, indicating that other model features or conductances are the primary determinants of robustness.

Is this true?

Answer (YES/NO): NO